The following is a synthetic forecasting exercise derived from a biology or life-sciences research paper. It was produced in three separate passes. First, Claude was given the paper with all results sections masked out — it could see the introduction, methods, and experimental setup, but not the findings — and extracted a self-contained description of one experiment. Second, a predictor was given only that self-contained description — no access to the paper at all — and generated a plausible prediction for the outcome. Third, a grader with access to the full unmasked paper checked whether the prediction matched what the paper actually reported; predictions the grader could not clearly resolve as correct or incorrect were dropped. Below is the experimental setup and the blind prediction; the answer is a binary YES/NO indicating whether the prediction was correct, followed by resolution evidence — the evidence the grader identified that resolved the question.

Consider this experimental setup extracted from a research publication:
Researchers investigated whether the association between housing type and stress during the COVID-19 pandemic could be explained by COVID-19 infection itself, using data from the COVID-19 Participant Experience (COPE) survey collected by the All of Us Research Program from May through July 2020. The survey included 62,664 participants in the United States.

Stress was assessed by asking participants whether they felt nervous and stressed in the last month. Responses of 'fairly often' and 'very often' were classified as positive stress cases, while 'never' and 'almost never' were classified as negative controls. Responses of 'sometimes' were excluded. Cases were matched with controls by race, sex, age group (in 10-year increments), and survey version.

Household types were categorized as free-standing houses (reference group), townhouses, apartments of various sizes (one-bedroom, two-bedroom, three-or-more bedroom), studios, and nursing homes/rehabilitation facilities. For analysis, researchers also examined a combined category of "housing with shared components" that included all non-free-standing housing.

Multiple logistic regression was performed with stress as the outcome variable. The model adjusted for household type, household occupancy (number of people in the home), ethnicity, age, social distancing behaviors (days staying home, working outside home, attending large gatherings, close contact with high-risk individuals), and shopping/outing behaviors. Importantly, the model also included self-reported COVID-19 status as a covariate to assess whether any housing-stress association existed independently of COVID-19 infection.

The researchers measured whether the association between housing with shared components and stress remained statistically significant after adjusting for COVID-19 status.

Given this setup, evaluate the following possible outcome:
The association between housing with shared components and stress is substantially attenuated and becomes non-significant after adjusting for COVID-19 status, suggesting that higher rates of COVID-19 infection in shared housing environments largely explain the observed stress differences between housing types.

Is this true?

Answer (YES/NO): NO